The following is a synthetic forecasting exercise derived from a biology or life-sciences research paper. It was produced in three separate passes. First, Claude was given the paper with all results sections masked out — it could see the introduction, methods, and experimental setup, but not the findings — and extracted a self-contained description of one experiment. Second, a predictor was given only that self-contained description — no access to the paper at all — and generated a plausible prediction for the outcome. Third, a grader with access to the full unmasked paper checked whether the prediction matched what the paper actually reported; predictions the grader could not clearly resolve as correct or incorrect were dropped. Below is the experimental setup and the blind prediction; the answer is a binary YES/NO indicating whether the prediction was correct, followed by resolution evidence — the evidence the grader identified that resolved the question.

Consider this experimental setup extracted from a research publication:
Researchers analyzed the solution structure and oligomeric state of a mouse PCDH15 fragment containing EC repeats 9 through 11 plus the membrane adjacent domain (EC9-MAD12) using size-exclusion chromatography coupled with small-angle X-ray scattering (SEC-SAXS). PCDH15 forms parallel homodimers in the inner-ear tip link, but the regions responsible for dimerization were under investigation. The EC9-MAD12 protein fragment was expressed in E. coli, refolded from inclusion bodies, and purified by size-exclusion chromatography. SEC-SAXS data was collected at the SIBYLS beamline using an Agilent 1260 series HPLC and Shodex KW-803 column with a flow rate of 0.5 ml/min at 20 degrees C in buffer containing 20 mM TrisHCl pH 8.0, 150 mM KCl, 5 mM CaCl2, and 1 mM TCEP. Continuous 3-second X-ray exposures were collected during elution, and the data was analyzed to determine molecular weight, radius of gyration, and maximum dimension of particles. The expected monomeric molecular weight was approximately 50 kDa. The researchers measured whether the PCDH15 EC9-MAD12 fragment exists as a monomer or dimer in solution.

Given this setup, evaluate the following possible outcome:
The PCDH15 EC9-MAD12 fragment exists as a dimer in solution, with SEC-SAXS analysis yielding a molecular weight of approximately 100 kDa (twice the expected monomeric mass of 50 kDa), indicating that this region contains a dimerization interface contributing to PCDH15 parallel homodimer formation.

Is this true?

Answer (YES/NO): YES